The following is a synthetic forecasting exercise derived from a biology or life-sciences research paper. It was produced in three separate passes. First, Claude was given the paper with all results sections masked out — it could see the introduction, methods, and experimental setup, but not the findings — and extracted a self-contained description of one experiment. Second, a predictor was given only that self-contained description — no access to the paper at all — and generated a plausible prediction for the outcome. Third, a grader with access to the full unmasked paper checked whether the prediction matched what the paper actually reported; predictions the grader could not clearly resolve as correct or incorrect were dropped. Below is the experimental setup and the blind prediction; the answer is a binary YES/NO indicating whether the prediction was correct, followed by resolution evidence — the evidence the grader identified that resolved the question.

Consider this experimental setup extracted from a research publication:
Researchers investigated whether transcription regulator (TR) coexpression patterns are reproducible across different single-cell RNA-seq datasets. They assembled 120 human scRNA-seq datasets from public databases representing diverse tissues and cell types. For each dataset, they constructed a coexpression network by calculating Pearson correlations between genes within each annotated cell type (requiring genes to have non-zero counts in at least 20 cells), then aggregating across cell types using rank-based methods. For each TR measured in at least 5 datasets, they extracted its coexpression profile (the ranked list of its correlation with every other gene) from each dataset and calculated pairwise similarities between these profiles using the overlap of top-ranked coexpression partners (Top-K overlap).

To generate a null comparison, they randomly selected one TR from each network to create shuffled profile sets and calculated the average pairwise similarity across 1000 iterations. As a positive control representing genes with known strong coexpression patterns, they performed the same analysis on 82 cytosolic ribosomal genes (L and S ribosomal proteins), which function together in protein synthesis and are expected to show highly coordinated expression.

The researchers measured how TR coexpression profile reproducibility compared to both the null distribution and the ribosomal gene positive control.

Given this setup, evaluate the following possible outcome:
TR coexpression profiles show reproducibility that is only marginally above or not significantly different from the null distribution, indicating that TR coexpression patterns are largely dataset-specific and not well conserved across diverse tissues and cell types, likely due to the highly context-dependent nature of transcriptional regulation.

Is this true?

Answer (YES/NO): NO